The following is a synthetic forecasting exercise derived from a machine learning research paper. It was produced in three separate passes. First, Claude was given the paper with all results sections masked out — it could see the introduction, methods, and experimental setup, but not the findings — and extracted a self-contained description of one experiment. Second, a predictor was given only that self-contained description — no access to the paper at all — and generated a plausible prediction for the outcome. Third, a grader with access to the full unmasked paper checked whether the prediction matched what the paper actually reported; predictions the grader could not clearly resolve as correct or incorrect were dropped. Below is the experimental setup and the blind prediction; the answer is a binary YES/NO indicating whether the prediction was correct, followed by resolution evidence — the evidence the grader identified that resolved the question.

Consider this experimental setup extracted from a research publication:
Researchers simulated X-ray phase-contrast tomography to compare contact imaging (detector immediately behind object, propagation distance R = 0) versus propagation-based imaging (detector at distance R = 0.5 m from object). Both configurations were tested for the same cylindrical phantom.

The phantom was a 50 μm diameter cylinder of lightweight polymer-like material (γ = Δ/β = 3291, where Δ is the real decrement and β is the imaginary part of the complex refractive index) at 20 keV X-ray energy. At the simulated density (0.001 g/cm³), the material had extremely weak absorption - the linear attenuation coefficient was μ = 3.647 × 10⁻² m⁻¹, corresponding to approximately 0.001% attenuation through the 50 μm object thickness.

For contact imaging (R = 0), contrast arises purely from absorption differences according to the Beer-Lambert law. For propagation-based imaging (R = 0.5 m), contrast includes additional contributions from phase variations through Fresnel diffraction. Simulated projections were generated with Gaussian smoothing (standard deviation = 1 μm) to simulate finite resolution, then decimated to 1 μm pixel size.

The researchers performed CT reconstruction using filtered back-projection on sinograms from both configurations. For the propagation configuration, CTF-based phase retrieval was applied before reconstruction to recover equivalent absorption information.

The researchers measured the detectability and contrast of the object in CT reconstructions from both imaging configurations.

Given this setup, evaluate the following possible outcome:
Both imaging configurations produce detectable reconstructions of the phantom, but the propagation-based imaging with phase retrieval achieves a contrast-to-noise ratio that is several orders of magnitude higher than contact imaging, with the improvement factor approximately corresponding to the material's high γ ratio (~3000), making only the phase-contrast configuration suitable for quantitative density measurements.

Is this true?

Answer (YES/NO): NO